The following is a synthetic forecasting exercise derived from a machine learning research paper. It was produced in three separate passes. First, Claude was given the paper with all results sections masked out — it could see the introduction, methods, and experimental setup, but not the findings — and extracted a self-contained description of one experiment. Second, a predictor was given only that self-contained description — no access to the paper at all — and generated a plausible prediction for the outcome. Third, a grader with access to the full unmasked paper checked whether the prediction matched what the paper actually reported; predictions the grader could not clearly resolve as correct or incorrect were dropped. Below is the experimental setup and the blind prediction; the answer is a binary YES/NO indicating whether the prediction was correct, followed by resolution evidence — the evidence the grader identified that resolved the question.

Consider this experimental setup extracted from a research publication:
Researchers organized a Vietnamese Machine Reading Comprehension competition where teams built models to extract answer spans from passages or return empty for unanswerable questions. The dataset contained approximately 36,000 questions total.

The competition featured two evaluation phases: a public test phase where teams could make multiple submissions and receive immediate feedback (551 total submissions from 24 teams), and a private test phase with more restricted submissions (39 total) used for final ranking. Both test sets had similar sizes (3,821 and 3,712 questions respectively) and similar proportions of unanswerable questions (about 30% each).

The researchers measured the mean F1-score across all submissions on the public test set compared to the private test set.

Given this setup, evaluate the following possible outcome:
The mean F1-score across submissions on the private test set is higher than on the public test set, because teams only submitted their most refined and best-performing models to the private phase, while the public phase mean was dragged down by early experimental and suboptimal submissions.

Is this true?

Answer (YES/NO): NO